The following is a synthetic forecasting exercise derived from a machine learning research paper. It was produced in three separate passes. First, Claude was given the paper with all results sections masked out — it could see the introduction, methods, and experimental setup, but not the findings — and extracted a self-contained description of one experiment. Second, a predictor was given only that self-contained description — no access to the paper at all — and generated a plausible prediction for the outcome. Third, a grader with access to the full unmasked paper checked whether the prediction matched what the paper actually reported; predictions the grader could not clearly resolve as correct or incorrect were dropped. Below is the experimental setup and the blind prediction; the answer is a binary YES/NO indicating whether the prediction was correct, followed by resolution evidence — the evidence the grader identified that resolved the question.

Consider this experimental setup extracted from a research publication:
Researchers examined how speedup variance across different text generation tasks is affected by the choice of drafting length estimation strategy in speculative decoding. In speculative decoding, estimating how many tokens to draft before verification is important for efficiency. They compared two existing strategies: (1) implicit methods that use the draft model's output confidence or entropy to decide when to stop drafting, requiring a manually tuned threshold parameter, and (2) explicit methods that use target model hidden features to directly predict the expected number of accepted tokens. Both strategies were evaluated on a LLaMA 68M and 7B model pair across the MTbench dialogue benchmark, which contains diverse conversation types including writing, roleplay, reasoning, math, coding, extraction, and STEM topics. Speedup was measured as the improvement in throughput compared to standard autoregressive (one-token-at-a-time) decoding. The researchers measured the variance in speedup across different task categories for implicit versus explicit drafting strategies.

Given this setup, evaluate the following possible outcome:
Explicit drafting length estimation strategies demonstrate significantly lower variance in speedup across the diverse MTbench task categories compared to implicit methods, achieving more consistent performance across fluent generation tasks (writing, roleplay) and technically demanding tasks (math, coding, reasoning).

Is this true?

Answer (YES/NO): YES